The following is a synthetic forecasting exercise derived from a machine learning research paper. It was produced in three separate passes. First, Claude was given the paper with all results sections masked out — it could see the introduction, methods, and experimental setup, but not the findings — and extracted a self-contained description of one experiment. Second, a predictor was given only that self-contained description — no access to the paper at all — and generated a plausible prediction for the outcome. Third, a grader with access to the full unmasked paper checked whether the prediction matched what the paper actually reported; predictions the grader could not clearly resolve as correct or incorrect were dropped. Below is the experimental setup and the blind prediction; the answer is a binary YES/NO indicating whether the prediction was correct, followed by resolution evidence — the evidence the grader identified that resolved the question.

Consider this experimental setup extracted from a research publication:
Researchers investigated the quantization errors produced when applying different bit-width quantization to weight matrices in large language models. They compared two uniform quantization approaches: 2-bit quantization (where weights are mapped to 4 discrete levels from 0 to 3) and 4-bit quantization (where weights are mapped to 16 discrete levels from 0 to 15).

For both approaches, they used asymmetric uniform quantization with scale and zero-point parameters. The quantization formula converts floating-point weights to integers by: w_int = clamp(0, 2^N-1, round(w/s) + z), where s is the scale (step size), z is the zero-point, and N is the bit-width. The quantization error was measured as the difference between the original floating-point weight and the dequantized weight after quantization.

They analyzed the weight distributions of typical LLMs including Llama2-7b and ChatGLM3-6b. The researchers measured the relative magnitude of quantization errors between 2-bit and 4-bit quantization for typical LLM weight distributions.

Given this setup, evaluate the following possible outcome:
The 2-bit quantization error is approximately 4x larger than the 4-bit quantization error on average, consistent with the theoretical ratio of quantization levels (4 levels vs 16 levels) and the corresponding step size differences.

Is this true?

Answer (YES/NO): NO